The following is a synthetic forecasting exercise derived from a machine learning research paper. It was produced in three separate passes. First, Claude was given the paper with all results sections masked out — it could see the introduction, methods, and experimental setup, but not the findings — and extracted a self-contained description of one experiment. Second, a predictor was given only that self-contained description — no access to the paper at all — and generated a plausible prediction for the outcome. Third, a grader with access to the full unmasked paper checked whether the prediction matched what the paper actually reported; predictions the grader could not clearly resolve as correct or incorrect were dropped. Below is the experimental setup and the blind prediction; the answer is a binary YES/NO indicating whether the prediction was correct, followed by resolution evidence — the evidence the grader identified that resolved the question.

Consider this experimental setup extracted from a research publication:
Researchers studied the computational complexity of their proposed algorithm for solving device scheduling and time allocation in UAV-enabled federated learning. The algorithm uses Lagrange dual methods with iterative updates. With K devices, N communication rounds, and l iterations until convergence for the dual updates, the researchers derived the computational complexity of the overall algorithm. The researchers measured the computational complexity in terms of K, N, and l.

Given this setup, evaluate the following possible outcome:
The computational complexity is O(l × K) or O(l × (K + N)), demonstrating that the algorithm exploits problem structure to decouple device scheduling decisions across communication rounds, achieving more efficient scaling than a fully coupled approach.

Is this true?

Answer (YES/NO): NO